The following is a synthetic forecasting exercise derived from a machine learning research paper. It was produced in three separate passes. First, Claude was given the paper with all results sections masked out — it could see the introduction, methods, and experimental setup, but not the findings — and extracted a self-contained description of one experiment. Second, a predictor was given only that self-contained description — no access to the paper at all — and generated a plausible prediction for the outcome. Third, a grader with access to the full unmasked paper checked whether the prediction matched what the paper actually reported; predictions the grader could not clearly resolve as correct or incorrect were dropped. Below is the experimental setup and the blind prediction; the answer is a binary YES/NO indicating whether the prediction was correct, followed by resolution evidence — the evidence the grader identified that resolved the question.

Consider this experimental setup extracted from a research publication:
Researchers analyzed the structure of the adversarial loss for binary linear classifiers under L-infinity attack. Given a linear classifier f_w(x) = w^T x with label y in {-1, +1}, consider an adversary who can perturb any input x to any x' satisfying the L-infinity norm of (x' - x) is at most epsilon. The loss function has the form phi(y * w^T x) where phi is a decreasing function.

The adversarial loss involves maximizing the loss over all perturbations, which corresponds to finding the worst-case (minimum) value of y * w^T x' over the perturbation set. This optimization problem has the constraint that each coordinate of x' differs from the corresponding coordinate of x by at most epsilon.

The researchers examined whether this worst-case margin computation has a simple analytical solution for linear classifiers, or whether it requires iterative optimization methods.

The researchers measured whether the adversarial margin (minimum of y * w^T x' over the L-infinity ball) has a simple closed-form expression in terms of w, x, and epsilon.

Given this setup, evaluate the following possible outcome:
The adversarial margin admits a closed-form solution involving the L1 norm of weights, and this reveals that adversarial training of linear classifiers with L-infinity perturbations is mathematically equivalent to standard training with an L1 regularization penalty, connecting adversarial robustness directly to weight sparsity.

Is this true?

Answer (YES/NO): NO